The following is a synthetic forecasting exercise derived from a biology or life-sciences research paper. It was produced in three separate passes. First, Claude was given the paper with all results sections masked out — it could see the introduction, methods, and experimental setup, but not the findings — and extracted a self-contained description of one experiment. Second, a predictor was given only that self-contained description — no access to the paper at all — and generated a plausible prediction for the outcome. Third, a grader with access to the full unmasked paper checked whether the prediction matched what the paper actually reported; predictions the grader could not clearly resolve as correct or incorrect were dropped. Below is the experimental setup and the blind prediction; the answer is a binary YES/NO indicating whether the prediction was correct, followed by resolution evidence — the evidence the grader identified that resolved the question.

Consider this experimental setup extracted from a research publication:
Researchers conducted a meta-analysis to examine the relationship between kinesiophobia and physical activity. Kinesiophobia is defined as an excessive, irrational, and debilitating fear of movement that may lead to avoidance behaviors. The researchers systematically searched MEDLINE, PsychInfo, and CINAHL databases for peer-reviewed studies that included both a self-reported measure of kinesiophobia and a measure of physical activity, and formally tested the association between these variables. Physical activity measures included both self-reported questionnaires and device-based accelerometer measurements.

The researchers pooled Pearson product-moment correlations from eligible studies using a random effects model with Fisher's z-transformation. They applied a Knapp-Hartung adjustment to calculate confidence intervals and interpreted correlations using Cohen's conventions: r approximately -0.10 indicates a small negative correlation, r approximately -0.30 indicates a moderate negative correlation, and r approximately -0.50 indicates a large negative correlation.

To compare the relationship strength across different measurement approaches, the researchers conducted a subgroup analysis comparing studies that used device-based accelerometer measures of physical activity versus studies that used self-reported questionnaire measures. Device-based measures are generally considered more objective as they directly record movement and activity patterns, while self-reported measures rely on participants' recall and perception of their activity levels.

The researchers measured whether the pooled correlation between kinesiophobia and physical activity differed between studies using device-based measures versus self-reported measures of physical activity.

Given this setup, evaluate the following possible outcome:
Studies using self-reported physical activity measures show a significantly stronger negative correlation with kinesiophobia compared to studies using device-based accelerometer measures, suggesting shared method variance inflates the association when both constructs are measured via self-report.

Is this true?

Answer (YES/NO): YES